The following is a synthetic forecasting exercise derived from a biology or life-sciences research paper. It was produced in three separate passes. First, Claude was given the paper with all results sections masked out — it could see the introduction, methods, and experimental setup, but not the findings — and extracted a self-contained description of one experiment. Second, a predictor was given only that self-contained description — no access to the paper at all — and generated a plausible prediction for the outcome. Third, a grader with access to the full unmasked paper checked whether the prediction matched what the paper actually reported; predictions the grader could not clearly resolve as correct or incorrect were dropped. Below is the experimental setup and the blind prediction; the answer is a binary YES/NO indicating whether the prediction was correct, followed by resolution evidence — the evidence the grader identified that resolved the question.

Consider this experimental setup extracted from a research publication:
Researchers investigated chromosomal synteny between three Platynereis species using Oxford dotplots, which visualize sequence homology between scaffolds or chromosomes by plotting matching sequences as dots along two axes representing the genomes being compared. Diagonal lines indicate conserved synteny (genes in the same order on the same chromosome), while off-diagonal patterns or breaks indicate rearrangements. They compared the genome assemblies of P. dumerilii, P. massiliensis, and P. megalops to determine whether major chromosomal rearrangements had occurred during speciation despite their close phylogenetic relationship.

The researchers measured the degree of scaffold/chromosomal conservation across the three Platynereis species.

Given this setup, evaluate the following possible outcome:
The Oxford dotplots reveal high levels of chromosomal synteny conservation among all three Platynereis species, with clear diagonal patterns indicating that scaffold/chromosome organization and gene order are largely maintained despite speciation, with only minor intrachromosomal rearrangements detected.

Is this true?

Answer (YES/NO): YES